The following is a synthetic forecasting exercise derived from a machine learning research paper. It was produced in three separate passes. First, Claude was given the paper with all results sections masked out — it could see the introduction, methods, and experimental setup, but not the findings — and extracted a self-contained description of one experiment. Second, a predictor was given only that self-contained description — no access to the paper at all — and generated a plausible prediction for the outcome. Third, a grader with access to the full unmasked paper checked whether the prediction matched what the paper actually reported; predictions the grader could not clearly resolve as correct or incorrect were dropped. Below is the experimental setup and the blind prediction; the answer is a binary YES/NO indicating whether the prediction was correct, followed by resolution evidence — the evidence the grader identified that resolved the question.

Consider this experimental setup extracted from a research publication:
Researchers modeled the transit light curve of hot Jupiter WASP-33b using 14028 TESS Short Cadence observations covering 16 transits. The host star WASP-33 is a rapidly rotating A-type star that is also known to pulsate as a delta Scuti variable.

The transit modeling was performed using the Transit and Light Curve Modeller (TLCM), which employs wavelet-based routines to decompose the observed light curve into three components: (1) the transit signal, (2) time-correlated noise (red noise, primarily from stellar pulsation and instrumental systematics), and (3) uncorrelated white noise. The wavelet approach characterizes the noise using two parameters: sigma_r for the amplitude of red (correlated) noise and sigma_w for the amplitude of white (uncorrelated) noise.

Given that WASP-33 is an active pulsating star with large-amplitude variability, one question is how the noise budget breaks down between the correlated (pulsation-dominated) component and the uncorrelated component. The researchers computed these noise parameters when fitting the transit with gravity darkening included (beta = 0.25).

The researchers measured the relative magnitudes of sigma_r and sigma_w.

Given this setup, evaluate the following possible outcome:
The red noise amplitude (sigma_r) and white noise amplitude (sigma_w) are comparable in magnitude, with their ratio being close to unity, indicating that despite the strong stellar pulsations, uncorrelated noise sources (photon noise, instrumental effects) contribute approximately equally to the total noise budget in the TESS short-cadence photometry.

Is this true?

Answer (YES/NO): NO